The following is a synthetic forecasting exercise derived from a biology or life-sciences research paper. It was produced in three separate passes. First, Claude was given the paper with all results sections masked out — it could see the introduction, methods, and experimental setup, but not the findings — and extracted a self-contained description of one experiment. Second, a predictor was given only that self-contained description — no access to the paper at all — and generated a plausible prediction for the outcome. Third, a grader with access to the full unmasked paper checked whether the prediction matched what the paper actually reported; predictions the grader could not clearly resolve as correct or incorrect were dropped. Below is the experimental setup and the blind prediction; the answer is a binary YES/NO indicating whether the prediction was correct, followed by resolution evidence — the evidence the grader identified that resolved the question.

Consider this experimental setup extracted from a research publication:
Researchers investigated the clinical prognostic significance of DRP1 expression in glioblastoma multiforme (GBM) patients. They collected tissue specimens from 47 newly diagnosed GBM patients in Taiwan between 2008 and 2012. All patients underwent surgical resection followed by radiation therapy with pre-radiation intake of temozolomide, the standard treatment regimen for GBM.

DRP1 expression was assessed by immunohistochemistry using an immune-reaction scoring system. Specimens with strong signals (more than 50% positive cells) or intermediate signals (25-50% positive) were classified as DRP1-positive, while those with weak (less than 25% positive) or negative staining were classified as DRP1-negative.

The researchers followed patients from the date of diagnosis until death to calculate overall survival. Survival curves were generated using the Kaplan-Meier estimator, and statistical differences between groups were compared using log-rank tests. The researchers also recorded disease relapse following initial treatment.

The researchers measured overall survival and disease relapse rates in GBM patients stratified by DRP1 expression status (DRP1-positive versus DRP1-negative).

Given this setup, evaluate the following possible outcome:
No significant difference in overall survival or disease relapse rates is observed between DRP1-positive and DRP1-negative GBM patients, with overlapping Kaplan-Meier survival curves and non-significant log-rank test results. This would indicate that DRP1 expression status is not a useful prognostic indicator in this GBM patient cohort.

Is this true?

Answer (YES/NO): NO